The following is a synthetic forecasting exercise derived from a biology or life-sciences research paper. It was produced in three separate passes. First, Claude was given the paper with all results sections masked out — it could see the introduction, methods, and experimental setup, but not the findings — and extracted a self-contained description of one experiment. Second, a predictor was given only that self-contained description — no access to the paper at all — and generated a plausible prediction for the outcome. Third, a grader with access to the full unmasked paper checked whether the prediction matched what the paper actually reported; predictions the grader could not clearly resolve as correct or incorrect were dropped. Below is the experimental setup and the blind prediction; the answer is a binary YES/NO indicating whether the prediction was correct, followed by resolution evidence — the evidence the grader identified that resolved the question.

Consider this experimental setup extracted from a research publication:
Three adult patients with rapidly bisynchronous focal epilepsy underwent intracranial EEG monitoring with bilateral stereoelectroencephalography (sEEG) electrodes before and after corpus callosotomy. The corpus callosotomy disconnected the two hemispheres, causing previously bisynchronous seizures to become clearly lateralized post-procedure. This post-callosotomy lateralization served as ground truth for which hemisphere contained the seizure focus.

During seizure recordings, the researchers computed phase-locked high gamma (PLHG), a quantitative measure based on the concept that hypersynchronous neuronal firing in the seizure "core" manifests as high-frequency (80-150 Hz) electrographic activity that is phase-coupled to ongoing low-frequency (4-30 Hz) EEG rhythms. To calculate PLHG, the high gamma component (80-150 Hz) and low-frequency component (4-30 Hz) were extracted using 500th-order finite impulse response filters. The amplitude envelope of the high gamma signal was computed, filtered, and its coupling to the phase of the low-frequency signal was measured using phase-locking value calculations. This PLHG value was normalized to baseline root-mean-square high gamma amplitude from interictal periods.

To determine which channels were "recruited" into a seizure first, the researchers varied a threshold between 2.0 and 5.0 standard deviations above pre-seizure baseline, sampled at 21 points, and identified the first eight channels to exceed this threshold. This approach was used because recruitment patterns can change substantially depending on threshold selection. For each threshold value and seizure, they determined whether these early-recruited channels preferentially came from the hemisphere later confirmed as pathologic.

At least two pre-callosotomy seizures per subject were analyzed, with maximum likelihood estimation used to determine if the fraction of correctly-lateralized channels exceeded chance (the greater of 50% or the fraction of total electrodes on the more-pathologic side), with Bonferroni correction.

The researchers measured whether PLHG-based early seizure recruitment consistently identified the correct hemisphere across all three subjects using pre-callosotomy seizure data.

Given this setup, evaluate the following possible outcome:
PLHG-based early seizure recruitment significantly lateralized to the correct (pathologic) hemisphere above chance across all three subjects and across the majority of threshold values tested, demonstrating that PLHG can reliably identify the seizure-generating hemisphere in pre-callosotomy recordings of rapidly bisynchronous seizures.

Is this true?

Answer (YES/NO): NO